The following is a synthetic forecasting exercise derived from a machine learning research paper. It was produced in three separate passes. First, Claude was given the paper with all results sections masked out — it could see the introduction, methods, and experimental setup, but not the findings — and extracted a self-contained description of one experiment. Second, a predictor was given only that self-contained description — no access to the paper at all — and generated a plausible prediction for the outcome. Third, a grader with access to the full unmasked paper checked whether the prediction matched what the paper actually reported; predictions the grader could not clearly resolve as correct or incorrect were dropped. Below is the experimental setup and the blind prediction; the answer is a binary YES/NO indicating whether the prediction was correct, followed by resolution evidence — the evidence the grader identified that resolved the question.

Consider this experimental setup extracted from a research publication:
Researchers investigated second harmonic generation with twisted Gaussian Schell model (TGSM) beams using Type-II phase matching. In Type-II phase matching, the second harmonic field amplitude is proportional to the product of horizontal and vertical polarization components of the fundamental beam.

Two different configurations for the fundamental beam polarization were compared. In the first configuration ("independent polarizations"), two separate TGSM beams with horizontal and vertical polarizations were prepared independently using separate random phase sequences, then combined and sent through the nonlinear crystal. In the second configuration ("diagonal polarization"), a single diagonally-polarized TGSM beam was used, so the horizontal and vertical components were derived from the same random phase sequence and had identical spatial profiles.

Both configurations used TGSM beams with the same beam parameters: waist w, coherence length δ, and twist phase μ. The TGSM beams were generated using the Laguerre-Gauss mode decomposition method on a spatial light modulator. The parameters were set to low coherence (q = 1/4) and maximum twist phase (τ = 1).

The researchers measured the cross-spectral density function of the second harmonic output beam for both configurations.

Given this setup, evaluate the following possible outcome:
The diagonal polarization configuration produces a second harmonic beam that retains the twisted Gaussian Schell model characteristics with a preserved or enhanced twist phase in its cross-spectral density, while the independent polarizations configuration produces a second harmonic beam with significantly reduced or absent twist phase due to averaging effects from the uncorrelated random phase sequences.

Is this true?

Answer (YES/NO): NO